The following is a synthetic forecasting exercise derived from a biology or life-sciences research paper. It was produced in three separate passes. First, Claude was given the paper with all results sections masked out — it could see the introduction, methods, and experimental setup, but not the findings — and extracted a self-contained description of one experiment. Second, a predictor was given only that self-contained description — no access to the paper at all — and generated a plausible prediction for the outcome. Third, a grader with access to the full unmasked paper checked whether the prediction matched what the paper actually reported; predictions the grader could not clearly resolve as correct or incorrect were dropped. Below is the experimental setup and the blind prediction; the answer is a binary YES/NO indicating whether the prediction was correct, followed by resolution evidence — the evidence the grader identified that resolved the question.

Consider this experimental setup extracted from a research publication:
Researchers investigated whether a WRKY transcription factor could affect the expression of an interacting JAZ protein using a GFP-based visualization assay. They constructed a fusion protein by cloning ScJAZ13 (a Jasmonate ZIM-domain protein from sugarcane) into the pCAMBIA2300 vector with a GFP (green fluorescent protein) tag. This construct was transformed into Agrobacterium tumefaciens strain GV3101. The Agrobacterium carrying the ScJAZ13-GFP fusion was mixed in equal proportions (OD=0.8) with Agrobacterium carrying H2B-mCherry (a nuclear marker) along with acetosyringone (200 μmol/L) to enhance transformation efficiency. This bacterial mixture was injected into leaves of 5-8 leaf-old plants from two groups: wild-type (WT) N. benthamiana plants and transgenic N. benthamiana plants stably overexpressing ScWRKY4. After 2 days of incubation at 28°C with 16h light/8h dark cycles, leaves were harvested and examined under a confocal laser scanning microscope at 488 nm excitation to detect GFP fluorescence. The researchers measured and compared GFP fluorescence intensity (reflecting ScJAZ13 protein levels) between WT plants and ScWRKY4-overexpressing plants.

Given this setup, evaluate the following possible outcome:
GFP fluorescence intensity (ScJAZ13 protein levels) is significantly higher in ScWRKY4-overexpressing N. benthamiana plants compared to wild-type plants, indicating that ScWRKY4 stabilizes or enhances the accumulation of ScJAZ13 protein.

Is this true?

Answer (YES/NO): NO